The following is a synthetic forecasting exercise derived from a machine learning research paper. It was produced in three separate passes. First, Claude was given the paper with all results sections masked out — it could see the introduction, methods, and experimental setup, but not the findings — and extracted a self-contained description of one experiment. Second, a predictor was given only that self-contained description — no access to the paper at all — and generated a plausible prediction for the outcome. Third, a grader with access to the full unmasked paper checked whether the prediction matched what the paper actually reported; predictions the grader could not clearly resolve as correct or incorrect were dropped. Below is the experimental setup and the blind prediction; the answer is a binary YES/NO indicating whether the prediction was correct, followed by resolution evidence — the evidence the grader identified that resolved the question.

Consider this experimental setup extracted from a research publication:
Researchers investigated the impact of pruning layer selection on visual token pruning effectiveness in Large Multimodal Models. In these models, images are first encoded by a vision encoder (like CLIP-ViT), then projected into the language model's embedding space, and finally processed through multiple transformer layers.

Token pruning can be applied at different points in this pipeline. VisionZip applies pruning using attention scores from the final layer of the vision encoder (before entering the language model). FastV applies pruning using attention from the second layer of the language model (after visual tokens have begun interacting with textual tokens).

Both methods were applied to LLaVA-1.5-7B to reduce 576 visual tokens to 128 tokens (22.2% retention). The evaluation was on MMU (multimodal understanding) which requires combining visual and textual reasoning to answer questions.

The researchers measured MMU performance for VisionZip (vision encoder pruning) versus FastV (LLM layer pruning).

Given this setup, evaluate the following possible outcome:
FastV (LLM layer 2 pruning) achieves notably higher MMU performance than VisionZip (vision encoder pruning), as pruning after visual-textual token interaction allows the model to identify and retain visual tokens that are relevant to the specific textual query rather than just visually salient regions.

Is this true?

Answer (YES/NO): NO